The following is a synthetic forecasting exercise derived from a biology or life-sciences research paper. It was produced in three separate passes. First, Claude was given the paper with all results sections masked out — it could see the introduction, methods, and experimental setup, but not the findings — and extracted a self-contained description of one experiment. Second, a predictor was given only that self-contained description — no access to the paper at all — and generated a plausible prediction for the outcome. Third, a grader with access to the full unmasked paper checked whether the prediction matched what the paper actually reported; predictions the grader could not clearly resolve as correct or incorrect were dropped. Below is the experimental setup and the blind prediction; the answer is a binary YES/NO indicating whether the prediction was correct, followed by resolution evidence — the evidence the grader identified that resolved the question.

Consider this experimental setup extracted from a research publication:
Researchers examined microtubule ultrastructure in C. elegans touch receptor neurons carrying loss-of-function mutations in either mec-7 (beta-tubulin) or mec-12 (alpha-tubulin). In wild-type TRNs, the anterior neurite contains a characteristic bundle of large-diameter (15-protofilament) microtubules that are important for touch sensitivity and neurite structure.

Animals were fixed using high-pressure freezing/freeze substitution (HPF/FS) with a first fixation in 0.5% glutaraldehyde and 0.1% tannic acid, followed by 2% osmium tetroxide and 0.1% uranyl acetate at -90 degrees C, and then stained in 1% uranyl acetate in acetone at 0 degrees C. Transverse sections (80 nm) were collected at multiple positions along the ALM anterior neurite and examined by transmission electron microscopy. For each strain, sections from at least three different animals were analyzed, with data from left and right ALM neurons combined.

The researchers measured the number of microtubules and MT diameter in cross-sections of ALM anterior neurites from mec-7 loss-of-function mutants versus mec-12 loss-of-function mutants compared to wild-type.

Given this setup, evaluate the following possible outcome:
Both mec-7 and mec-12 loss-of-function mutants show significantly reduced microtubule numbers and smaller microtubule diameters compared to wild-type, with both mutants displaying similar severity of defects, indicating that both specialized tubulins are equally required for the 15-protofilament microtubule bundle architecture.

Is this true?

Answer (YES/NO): NO